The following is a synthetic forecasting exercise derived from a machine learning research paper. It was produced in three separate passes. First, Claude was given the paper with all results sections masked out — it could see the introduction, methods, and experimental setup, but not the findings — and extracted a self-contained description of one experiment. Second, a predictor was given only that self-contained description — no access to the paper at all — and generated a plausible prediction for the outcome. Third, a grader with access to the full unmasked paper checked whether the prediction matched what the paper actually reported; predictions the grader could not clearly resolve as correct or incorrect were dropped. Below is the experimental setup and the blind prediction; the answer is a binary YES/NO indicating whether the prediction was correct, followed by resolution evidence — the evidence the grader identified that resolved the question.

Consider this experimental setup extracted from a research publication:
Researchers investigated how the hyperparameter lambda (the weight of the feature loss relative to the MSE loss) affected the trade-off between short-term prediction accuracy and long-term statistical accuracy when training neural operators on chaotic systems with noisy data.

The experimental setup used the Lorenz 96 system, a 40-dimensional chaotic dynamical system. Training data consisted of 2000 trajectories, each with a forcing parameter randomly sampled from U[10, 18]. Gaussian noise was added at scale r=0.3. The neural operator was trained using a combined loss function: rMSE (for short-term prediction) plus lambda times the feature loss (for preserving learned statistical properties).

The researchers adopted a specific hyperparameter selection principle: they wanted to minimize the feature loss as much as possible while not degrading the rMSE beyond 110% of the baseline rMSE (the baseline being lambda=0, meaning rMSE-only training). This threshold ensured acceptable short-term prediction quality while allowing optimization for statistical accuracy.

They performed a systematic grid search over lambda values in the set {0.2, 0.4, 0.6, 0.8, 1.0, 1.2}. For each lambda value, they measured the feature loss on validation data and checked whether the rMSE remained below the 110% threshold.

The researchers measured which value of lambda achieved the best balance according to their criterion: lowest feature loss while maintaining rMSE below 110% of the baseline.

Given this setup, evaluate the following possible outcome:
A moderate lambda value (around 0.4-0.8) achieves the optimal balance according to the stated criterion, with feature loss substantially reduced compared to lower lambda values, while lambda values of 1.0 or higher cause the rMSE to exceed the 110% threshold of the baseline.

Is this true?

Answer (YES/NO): YES